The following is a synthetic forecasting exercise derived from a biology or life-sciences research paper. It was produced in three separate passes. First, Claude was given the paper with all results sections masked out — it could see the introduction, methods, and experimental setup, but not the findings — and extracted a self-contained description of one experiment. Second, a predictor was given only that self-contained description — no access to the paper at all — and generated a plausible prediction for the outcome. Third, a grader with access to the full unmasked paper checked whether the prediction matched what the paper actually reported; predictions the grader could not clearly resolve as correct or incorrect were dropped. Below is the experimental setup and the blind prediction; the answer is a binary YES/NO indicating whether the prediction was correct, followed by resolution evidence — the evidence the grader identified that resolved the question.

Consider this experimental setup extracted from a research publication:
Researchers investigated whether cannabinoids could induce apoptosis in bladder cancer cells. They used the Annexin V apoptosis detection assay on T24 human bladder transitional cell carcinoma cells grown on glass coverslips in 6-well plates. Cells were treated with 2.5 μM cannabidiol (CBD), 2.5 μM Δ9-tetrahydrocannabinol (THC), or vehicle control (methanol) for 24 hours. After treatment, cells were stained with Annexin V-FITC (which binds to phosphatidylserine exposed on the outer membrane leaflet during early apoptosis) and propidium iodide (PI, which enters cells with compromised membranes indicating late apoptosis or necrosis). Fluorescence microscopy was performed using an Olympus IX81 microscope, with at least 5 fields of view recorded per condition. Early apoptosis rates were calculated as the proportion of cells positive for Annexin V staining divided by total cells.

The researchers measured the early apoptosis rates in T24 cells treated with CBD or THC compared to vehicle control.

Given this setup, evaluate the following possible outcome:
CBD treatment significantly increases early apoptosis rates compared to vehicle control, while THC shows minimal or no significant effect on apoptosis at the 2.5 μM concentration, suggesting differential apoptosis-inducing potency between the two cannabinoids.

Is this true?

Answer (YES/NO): NO